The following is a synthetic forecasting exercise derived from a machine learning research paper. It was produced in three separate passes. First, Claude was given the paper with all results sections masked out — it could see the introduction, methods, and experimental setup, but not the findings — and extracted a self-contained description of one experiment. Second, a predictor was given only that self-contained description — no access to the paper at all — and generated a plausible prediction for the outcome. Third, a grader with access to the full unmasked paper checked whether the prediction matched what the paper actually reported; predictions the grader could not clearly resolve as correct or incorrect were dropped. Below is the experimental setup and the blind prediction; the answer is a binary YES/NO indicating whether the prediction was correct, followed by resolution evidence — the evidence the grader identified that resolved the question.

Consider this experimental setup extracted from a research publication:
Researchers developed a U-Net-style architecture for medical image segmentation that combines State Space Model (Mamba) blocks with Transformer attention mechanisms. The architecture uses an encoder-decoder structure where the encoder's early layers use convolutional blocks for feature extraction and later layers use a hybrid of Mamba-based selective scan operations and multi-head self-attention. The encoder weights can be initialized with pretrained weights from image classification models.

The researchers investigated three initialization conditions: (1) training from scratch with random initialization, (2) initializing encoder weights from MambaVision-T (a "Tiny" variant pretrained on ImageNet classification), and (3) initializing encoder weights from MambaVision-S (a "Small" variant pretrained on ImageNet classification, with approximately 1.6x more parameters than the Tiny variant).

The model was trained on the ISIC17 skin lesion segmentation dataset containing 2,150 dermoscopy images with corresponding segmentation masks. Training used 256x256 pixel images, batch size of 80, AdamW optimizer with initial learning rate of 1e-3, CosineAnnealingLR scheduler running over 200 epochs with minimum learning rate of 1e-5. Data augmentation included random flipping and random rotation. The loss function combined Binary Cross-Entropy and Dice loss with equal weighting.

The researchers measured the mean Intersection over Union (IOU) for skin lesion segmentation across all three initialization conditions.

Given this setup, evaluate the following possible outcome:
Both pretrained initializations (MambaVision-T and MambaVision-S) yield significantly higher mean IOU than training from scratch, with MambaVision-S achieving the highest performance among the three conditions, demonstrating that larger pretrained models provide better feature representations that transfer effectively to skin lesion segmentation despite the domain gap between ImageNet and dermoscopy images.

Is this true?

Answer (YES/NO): YES